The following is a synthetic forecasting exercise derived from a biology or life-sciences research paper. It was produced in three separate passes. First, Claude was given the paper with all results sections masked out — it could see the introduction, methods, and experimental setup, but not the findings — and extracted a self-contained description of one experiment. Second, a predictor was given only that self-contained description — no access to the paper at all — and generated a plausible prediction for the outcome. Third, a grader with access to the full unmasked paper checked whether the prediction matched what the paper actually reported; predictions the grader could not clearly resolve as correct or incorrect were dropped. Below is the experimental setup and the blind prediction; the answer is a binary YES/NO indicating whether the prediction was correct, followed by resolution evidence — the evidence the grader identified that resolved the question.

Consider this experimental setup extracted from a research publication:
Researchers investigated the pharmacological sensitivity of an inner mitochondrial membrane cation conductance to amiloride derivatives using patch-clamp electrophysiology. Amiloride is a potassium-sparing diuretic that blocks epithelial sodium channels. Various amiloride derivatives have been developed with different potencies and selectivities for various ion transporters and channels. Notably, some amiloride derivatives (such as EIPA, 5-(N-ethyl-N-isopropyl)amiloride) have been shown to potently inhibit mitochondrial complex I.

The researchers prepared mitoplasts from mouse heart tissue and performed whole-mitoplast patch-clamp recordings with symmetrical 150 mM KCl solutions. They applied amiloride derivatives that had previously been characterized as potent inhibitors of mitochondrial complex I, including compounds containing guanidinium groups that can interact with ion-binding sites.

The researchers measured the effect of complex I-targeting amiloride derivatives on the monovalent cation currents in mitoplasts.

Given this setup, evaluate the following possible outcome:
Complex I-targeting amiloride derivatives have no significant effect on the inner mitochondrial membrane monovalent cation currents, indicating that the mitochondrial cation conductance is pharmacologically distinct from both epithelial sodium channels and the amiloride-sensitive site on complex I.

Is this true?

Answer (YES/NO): NO